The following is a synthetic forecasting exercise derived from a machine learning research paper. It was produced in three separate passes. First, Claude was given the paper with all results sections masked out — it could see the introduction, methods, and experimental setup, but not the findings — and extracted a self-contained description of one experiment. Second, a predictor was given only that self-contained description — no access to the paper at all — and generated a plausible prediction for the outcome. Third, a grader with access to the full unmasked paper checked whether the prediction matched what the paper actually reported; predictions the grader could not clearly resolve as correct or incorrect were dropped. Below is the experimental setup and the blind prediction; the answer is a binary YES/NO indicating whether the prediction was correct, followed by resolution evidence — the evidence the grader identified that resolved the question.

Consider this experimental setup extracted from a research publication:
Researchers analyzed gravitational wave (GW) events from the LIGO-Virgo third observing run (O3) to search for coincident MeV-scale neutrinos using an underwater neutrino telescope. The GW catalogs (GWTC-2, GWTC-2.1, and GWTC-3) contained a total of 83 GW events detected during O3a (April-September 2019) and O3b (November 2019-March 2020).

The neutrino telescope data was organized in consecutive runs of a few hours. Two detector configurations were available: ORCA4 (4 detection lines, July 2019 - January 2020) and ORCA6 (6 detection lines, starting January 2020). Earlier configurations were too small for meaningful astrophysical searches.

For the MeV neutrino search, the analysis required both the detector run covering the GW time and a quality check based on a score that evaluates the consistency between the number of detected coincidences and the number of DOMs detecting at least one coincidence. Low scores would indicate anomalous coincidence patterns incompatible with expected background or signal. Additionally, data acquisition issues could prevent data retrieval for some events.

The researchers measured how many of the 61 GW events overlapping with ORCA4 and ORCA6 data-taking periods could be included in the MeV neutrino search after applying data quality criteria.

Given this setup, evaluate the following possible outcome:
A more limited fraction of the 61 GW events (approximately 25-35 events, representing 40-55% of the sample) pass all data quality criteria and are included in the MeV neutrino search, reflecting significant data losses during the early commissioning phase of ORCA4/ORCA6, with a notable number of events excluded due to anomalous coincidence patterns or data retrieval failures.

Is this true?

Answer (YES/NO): NO